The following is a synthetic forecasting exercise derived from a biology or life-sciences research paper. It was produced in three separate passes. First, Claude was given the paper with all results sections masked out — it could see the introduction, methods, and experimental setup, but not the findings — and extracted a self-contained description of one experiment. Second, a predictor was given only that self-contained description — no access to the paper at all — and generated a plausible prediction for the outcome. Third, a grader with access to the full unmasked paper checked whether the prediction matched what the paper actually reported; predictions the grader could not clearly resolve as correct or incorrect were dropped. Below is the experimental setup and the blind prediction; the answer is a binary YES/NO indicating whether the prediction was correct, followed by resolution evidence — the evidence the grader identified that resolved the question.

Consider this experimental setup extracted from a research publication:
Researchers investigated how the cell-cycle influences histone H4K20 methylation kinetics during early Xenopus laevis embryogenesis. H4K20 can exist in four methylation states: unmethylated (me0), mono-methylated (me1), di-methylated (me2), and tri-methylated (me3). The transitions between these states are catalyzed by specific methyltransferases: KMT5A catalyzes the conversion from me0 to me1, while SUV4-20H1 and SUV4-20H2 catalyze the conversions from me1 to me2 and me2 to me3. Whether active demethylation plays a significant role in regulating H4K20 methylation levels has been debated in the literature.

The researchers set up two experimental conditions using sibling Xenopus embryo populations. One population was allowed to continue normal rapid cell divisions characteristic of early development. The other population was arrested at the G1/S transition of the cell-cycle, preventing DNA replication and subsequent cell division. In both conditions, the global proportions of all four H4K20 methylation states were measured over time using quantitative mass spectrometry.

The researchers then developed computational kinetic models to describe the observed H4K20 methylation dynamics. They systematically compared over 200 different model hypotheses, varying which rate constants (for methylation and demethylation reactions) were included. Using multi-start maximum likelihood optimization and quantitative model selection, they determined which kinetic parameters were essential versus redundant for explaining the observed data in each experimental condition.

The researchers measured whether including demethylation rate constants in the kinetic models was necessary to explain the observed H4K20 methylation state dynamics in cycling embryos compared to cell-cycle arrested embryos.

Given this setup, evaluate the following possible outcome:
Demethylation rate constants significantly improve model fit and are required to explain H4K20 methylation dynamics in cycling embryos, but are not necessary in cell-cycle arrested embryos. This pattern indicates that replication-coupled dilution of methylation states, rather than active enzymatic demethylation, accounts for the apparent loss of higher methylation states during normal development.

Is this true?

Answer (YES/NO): NO